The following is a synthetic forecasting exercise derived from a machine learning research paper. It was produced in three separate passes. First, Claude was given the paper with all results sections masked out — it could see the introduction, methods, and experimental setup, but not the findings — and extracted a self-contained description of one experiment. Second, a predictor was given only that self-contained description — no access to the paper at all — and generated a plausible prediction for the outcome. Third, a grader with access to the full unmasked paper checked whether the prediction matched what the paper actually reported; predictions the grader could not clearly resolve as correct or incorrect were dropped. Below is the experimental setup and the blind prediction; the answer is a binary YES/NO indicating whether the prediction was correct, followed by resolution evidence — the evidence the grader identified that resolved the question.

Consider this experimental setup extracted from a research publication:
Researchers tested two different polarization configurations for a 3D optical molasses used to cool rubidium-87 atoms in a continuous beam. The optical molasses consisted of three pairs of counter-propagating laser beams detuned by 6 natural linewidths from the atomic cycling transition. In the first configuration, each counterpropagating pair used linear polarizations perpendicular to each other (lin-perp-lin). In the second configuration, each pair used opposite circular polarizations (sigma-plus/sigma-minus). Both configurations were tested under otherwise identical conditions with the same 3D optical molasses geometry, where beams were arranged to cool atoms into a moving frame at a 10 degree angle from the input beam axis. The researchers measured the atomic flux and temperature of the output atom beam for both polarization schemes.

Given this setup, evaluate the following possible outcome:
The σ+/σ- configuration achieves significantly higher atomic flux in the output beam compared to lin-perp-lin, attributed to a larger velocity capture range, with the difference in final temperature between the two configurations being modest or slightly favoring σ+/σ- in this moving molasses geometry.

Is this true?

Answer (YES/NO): NO